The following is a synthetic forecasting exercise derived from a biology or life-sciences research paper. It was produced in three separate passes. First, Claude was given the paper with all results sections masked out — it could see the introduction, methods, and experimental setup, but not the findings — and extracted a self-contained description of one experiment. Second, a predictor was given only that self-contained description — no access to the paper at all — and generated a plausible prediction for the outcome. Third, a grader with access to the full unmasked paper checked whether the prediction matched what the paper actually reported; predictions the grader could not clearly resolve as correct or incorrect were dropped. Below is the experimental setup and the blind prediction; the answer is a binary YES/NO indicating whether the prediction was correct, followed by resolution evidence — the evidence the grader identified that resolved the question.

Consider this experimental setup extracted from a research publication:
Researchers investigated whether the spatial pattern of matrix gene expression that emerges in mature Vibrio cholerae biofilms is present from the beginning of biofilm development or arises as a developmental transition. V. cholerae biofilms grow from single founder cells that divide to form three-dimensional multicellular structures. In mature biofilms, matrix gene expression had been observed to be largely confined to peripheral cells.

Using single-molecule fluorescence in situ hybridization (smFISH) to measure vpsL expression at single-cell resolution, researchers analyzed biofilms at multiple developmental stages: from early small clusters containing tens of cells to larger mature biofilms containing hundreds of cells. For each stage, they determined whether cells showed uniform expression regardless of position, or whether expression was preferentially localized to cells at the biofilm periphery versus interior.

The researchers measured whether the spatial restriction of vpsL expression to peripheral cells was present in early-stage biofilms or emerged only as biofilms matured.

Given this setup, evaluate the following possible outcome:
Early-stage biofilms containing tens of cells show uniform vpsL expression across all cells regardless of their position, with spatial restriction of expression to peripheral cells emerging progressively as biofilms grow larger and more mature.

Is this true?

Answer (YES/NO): YES